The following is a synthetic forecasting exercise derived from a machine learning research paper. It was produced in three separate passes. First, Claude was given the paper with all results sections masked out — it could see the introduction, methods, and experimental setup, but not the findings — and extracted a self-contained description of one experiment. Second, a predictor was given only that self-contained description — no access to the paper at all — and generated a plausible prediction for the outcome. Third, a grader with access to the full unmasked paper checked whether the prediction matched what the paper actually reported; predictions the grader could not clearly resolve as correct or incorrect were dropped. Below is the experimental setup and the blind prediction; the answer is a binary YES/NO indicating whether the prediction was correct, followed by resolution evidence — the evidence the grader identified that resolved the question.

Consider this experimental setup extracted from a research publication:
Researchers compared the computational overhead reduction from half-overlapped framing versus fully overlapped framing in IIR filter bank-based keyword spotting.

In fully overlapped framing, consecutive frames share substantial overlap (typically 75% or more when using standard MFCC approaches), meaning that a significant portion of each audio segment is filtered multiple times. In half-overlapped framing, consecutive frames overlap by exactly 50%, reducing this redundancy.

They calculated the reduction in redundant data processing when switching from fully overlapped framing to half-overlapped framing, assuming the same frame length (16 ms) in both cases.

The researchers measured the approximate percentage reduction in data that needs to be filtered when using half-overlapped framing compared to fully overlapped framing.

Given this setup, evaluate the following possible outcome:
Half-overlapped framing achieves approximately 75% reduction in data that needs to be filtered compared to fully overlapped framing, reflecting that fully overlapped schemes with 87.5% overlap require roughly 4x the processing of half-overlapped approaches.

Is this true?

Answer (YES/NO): NO